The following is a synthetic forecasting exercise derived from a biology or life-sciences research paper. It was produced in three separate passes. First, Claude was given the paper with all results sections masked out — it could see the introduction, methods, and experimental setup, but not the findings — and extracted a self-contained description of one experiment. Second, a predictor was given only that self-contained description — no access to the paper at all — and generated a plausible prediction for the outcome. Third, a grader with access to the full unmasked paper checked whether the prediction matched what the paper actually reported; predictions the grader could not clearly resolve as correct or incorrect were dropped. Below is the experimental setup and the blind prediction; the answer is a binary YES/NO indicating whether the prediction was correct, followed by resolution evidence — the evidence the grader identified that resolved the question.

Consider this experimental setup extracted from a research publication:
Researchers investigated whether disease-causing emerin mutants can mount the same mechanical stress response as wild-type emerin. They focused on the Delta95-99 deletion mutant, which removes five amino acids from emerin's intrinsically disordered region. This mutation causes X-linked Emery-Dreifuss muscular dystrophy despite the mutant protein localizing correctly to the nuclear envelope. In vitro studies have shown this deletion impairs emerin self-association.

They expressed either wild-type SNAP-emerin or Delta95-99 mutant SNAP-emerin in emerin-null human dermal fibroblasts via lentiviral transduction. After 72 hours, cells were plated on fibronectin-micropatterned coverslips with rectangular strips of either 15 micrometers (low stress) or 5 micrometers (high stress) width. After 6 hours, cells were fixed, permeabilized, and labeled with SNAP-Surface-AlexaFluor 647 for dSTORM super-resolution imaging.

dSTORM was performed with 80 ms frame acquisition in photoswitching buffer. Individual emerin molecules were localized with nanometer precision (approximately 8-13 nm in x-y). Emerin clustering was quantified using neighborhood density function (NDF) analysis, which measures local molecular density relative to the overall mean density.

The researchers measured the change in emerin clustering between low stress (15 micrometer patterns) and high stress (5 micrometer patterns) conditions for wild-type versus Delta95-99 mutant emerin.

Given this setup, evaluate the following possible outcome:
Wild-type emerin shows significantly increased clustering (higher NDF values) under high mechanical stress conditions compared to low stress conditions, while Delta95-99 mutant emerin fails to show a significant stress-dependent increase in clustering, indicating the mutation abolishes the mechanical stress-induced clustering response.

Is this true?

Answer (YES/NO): NO